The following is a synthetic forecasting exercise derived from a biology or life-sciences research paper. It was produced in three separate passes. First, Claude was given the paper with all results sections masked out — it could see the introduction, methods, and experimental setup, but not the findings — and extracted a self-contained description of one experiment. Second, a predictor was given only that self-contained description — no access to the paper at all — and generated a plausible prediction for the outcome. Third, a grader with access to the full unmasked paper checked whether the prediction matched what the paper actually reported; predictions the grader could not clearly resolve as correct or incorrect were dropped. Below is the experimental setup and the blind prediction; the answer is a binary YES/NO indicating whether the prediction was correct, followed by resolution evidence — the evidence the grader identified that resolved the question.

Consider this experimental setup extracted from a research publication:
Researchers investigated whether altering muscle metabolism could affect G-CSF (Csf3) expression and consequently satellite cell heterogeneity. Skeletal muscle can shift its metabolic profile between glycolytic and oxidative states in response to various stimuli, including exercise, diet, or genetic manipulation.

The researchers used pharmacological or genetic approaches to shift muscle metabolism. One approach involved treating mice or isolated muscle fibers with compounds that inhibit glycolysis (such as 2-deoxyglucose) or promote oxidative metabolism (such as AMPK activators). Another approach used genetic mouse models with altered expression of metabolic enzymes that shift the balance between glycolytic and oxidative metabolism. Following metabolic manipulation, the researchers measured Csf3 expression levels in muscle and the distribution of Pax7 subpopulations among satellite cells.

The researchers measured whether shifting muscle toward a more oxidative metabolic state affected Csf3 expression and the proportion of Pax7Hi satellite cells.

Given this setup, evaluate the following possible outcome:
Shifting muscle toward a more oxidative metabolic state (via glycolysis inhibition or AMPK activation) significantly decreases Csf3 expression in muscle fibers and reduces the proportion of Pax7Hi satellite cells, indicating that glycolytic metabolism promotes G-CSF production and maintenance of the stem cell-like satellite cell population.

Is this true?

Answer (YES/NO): YES